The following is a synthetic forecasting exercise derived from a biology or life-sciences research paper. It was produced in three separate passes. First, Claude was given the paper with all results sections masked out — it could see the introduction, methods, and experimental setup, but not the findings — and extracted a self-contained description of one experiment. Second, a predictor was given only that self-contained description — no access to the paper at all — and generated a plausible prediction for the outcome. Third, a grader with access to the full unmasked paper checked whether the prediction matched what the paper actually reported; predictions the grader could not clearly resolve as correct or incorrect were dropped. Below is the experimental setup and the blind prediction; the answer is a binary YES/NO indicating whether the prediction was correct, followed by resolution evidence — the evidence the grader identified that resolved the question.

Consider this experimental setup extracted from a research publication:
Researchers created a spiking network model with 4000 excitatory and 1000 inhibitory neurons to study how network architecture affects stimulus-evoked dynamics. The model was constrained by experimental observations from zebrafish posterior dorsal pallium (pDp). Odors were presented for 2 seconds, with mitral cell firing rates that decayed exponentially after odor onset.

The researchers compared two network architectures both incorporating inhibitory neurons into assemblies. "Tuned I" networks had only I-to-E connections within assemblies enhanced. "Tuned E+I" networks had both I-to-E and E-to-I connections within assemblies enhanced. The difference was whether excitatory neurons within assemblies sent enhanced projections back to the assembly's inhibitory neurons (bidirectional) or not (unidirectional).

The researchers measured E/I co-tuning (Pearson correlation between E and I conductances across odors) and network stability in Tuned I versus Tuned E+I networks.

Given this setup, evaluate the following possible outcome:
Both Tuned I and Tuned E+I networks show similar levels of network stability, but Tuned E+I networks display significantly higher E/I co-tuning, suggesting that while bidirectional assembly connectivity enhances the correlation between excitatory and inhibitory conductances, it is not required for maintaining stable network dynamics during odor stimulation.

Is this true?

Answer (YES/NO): NO